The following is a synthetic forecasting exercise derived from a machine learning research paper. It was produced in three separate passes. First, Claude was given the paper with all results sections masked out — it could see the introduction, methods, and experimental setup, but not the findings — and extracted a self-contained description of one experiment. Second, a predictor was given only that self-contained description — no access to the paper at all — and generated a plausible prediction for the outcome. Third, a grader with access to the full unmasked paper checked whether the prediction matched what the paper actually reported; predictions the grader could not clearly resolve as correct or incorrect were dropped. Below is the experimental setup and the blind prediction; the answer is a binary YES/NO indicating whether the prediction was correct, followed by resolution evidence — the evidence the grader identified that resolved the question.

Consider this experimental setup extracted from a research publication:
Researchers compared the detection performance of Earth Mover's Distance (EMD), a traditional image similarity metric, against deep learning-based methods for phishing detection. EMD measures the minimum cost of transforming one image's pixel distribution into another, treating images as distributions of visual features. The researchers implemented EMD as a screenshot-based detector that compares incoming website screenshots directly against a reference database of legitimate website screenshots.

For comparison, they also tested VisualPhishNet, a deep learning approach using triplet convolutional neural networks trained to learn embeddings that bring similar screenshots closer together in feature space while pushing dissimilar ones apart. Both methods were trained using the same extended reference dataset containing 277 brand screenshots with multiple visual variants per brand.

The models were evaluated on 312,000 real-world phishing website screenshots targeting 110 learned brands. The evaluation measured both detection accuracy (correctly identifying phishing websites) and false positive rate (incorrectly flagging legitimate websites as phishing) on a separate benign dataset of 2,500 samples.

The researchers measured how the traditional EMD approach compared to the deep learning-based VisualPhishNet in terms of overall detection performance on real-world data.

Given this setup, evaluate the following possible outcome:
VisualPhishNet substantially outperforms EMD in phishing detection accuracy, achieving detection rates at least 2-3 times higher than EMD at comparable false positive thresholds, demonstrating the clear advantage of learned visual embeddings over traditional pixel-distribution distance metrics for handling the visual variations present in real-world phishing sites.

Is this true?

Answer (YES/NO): NO